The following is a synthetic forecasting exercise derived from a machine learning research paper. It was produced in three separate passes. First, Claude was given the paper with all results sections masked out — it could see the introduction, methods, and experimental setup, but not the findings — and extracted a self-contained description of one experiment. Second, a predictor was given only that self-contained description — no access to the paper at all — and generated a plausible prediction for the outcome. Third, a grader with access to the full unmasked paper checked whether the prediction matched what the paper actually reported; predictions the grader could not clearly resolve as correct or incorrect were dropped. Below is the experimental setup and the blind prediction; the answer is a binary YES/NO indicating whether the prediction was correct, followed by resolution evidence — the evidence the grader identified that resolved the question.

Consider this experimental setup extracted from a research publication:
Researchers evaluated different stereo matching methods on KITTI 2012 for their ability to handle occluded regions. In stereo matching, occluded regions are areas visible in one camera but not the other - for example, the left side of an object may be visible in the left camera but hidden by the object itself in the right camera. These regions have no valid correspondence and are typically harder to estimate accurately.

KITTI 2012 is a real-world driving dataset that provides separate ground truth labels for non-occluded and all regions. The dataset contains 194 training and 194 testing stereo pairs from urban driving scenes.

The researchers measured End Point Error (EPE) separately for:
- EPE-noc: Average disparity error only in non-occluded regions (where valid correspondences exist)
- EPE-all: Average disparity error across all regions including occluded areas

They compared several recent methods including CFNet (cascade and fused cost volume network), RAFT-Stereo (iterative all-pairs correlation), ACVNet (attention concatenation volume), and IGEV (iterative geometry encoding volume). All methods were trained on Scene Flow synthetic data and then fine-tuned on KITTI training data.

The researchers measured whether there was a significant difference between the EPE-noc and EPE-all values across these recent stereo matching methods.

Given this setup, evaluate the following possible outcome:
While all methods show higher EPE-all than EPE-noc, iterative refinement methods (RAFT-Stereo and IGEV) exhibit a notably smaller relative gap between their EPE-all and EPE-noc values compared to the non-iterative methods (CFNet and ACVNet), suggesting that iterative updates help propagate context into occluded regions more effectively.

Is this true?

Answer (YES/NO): NO